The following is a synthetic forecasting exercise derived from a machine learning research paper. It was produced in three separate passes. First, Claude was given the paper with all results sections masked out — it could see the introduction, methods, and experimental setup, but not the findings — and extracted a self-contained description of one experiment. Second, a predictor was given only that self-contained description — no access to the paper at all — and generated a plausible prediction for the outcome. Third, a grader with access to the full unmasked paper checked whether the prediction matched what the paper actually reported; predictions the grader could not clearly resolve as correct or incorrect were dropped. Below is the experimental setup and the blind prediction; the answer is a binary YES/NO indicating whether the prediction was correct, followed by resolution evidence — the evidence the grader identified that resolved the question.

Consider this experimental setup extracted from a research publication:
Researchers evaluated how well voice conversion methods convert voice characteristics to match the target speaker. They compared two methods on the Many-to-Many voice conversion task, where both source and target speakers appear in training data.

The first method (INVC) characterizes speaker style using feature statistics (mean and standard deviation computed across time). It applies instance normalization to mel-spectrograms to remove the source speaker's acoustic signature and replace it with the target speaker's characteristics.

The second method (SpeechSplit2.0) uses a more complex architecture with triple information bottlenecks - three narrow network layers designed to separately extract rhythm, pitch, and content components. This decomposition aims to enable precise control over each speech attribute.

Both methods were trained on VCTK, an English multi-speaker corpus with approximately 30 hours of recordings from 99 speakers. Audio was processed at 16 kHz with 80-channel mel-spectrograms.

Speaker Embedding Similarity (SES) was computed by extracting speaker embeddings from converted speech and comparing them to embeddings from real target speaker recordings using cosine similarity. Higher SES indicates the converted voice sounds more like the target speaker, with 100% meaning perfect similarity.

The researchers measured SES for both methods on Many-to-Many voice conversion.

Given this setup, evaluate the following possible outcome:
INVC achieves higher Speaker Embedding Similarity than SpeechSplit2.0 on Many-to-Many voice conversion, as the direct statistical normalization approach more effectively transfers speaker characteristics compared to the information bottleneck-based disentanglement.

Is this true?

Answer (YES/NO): YES